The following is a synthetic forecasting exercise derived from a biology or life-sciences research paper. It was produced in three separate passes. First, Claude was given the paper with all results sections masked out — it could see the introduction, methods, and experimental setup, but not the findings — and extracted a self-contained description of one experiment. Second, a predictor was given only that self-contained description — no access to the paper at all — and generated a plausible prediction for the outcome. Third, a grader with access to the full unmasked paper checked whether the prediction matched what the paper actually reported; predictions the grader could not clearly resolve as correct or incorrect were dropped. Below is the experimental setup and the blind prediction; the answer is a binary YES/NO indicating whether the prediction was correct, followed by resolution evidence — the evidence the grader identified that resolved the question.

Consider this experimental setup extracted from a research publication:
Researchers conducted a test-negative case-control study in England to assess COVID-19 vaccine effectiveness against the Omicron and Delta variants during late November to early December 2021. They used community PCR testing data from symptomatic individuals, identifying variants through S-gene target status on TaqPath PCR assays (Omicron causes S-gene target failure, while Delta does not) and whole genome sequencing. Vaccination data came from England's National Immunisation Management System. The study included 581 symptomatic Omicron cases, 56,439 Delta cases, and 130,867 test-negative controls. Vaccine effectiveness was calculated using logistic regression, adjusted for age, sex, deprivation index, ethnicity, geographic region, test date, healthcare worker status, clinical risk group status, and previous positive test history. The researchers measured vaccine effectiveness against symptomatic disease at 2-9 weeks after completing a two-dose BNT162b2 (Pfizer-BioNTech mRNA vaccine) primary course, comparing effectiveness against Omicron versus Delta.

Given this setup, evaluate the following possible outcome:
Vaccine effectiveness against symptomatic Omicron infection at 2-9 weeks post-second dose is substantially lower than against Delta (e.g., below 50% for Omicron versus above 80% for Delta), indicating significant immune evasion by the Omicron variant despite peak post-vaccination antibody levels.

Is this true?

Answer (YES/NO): NO